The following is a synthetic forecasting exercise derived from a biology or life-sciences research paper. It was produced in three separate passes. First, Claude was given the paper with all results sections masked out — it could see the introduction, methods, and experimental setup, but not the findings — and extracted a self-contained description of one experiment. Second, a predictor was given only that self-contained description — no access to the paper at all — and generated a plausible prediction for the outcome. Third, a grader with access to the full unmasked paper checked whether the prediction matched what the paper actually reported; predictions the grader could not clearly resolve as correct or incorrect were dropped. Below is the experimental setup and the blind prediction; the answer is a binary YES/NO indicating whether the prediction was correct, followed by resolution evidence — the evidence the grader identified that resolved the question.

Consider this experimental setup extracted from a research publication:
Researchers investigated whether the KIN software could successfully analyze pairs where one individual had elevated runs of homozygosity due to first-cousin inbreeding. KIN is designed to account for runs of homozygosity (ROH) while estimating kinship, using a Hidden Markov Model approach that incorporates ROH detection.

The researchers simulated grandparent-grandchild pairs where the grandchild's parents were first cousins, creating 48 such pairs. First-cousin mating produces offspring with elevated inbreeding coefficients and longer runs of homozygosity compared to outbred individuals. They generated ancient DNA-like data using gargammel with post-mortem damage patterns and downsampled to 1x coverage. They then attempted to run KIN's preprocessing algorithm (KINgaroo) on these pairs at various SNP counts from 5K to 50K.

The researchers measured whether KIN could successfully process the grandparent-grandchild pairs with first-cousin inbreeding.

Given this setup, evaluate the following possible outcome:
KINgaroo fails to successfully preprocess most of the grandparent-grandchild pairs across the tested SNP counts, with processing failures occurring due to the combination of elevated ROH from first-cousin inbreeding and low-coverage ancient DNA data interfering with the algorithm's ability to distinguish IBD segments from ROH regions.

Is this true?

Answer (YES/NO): NO